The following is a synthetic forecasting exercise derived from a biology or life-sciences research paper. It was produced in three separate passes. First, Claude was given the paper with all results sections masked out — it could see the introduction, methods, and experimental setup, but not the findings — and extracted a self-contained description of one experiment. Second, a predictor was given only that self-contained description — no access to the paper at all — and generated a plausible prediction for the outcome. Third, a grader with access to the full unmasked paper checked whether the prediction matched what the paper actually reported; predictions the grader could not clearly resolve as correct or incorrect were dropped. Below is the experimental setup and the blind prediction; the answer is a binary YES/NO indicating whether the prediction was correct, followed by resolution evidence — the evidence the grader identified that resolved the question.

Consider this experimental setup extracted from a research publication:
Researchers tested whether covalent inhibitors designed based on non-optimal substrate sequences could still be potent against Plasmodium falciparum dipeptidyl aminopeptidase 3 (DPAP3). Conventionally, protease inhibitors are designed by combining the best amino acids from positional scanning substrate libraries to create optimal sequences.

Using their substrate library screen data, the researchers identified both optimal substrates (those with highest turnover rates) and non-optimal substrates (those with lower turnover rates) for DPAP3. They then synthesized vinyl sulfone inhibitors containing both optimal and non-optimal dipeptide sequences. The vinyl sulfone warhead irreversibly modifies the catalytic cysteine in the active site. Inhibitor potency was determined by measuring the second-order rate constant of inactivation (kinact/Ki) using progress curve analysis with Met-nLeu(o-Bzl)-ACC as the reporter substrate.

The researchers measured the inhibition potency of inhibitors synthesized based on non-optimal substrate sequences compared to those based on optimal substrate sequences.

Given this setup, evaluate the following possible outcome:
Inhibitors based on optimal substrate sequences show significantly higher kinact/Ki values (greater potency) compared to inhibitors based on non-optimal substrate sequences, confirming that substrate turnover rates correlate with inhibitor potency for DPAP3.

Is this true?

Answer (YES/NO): NO